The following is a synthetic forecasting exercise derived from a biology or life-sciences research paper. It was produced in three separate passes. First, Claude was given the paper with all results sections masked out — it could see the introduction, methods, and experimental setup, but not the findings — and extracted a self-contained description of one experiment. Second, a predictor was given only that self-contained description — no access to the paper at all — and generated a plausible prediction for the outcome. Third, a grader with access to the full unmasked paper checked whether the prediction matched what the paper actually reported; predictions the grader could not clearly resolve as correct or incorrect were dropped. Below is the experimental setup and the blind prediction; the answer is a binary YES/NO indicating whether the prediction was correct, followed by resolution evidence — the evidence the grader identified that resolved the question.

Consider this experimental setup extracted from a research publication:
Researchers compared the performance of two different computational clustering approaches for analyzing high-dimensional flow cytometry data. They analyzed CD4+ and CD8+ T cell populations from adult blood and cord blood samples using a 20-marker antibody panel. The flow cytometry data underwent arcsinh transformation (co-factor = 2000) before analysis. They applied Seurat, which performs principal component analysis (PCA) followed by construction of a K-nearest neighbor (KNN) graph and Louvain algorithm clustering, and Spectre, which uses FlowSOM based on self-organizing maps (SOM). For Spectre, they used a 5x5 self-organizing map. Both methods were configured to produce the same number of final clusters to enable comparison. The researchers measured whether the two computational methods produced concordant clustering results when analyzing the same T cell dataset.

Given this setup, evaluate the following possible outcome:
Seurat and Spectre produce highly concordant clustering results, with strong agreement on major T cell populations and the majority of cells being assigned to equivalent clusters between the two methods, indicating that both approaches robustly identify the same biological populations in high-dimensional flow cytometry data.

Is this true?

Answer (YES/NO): YES